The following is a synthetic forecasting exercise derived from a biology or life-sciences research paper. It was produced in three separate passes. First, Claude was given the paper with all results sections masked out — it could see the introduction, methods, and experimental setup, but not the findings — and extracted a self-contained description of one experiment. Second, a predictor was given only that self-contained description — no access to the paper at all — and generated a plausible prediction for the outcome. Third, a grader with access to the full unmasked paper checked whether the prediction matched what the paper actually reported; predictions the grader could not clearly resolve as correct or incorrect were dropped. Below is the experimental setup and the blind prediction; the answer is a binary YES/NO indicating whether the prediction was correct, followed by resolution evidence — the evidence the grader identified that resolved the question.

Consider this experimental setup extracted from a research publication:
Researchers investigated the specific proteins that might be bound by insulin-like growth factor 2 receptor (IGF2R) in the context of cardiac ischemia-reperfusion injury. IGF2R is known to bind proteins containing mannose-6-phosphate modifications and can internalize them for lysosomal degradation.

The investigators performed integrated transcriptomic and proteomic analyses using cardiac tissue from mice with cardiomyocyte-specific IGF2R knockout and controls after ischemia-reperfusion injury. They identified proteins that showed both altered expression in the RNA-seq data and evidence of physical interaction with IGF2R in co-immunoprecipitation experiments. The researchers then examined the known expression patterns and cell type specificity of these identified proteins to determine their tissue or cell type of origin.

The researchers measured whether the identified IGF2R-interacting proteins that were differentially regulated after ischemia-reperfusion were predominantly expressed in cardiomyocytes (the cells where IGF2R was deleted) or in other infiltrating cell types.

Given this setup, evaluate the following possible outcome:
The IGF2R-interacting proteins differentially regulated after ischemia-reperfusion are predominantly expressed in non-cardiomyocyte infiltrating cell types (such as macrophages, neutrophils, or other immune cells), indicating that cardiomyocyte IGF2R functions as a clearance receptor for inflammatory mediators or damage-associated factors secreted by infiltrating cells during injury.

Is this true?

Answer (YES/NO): YES